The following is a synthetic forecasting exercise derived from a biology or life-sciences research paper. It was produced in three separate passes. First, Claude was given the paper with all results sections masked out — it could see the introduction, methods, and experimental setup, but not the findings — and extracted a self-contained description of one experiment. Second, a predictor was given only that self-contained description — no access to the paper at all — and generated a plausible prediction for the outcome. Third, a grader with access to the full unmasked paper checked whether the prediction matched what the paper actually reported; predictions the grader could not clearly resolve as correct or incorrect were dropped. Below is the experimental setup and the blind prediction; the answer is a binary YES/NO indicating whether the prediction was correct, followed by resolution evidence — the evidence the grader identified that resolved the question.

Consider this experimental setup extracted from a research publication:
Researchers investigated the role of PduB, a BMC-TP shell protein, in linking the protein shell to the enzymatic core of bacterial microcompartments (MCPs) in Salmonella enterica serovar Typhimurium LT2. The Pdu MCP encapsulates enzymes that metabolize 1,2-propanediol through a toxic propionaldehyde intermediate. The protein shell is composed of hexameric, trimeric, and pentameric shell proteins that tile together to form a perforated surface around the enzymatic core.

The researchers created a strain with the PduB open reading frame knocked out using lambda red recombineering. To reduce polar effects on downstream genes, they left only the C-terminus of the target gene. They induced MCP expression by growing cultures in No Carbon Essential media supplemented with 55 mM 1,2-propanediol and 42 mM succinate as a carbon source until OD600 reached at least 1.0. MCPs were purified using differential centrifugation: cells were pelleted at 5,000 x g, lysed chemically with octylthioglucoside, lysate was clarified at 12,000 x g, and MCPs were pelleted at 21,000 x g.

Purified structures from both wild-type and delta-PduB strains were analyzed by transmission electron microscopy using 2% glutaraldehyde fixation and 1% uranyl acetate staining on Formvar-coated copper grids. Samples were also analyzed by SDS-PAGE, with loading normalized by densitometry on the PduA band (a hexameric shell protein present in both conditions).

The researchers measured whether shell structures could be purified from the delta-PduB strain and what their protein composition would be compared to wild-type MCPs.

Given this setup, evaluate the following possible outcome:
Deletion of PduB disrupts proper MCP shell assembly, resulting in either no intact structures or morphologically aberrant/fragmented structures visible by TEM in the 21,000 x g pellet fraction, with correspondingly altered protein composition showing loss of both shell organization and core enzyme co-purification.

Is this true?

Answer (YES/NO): NO